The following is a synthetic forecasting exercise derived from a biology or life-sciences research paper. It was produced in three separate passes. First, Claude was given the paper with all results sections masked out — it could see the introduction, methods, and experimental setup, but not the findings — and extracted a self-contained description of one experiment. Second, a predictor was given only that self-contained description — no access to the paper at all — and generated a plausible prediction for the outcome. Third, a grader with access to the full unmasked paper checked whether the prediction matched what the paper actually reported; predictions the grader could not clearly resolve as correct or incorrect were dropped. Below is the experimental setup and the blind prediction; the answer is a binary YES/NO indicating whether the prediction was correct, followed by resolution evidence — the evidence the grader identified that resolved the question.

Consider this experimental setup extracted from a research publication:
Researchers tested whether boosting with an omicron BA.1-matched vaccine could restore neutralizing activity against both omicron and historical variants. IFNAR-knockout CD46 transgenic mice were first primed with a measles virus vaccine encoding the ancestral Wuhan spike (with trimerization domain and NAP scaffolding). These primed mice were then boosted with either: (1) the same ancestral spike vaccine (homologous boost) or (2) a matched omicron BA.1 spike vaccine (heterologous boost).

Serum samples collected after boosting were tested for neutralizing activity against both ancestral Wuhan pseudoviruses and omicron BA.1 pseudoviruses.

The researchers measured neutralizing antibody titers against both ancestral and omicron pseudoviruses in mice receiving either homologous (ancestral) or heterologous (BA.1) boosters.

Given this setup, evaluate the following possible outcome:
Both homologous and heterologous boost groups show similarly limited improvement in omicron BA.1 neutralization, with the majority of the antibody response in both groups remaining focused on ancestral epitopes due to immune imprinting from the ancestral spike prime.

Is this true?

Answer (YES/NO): NO